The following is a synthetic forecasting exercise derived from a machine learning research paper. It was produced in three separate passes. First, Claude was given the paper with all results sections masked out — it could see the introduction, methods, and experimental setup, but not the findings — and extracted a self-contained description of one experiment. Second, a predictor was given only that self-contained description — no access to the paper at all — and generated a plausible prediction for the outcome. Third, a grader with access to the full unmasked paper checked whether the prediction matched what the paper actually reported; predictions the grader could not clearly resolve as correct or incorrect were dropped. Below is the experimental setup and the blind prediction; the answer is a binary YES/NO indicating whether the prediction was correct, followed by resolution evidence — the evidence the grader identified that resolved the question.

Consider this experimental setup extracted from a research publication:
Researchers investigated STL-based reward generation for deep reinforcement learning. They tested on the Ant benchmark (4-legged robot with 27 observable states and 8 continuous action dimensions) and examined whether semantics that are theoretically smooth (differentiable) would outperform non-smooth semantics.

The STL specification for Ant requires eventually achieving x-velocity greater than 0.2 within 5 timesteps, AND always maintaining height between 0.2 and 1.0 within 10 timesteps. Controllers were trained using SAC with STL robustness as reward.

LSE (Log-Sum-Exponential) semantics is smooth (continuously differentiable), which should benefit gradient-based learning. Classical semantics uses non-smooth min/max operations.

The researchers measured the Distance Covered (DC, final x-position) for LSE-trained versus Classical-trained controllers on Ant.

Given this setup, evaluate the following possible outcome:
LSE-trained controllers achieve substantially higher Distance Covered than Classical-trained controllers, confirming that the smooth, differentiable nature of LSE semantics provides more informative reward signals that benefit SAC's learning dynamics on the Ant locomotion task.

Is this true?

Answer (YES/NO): NO